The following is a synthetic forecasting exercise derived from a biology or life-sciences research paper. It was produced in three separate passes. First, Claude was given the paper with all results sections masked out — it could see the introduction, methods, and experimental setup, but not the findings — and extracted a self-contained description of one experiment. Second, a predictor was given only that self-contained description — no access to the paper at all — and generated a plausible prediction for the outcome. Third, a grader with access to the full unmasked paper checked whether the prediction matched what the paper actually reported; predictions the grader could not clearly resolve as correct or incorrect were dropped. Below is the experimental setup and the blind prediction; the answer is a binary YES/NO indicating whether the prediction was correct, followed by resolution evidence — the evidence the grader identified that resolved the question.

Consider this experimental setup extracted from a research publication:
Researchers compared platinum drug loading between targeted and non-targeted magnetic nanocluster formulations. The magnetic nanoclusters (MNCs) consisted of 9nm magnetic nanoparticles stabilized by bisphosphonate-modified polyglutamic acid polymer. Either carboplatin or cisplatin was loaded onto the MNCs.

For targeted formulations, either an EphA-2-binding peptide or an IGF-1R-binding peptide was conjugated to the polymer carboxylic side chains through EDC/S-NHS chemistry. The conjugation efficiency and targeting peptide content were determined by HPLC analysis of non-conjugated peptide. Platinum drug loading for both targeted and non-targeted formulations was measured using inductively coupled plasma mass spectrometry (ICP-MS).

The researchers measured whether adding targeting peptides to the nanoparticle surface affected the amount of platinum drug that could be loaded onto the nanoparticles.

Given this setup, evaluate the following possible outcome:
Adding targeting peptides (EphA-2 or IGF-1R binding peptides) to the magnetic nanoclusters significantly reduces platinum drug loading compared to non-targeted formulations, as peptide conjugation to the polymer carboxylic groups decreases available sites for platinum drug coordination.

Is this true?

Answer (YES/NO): NO